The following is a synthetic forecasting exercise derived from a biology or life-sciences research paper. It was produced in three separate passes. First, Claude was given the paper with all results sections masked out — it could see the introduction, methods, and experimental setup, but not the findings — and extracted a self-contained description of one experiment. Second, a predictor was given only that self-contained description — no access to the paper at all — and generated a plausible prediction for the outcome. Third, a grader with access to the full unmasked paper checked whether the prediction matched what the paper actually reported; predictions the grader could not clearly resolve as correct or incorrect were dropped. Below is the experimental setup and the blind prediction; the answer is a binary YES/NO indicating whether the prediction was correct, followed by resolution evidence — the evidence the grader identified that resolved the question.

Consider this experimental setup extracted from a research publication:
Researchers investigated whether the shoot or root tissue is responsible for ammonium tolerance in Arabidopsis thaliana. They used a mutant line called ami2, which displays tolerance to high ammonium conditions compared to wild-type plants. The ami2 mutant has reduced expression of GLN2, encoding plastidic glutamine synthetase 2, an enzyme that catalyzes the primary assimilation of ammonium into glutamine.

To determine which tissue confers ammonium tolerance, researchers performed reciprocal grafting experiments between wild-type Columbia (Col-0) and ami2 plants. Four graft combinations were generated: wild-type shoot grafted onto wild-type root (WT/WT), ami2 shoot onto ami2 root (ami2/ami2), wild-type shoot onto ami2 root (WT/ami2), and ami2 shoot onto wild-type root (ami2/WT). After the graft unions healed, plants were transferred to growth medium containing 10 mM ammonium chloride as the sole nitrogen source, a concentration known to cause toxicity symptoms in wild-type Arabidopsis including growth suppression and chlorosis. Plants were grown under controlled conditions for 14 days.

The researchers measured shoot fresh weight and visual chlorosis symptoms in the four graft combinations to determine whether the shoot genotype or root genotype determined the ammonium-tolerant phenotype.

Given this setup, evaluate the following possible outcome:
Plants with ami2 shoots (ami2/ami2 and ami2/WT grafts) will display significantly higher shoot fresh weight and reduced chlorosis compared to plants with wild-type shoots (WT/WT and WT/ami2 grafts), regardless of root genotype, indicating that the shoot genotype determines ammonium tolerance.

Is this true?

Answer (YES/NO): YES